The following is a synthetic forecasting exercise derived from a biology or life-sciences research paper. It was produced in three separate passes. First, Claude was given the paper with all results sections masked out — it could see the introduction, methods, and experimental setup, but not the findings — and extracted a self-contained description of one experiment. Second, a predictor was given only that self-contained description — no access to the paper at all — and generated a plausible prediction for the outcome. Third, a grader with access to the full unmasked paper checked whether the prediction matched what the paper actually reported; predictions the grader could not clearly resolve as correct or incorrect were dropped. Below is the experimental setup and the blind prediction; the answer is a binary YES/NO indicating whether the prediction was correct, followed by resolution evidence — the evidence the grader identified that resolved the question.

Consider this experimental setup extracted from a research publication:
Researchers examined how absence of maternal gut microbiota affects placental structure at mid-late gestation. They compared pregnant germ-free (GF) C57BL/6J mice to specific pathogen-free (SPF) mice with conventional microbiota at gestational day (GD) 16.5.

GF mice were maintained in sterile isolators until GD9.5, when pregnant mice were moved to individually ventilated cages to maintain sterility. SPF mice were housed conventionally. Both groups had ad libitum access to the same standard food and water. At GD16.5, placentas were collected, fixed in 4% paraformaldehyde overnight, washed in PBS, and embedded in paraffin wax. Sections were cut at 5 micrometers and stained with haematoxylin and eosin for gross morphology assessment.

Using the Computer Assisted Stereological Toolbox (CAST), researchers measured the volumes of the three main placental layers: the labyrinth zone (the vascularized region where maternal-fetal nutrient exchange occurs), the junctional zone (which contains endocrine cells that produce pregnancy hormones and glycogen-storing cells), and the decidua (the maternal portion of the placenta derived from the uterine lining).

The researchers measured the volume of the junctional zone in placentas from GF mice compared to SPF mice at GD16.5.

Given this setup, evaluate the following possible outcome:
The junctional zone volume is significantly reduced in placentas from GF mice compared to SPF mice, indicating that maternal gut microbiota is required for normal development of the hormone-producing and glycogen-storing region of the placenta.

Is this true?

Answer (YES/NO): NO